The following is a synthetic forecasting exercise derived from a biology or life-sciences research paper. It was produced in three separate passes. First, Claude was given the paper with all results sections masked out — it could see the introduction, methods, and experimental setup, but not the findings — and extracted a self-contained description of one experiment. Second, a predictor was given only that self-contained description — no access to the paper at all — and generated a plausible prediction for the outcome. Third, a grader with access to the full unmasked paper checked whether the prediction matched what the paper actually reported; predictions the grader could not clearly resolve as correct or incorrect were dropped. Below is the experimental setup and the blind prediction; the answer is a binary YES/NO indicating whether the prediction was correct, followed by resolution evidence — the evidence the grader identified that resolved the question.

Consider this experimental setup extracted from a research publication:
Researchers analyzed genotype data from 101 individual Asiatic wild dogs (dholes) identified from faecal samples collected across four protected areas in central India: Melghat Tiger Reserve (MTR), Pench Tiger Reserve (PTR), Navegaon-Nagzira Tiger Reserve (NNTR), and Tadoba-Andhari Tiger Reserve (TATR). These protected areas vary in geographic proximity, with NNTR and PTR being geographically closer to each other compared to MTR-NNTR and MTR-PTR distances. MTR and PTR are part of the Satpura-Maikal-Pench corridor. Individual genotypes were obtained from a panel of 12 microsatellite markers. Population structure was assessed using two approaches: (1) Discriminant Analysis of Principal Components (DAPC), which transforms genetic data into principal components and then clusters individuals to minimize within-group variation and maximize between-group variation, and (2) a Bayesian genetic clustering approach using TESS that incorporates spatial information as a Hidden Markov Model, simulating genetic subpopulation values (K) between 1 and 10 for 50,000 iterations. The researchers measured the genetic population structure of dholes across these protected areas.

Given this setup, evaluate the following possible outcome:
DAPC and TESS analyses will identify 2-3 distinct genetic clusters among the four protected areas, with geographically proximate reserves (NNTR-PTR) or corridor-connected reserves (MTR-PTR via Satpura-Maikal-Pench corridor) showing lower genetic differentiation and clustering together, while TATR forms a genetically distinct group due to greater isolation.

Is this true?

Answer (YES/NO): NO